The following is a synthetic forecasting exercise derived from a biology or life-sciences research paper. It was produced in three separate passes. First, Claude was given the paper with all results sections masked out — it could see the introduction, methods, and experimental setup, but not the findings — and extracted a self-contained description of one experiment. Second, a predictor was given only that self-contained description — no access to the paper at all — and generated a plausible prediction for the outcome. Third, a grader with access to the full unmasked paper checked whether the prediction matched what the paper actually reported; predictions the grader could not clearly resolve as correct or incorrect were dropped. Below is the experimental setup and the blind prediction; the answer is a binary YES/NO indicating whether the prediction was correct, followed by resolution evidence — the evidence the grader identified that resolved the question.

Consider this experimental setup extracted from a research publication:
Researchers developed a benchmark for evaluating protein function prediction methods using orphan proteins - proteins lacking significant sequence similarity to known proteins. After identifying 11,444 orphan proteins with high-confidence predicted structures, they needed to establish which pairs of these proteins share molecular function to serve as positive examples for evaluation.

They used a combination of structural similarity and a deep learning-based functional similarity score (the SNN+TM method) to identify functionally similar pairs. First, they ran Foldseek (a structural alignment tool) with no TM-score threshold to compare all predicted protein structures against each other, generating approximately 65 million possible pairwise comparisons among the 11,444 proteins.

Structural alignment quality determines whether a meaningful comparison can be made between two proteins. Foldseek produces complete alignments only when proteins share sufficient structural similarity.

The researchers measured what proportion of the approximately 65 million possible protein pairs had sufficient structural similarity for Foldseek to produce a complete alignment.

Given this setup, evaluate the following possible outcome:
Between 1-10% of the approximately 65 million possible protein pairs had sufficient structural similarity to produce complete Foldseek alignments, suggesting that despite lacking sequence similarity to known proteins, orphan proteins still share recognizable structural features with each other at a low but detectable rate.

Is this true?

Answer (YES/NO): NO